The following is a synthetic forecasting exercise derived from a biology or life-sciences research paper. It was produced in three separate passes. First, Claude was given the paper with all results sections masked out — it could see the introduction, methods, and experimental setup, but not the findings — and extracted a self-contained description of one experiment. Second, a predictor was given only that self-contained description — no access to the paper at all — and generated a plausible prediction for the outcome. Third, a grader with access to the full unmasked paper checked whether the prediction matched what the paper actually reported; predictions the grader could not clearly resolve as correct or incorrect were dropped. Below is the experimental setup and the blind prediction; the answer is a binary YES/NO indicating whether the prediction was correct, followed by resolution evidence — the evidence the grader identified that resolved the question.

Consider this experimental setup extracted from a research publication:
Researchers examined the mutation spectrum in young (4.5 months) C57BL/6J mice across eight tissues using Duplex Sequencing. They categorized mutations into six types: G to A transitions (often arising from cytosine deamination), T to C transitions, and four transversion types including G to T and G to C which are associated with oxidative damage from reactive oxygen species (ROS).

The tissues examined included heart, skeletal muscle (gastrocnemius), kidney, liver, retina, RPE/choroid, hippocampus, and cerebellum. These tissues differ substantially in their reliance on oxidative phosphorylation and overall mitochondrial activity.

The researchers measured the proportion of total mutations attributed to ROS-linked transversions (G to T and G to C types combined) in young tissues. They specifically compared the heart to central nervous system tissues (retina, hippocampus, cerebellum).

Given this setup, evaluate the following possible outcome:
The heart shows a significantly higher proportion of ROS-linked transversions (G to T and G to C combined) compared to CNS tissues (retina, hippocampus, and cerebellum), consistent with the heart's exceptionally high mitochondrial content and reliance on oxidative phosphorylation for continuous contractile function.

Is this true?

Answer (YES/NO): YES